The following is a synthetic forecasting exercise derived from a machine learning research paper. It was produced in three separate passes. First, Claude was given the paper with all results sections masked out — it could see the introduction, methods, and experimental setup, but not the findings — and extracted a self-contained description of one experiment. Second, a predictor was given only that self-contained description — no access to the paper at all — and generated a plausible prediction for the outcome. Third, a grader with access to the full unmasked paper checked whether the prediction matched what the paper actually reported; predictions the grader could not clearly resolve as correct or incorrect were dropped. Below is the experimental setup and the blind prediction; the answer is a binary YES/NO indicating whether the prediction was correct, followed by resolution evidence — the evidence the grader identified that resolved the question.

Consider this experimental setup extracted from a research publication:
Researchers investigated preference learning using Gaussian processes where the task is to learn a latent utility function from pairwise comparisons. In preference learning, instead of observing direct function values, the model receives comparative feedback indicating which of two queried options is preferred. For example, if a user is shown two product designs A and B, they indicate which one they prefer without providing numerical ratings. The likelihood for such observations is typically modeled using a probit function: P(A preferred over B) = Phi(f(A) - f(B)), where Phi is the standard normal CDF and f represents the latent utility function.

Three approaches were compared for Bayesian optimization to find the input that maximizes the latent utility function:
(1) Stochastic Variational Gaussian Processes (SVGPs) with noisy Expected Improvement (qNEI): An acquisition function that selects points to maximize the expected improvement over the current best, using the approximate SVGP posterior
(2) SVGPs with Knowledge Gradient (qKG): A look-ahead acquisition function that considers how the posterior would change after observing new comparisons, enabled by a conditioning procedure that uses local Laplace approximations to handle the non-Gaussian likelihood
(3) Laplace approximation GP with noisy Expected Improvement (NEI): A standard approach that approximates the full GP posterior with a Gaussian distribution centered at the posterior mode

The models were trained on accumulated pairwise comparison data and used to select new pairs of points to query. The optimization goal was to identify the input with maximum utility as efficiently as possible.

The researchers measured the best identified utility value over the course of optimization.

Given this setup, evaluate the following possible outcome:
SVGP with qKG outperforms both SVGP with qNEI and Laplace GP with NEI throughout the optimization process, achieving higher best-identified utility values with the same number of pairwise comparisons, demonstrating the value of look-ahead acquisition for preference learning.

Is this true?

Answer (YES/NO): NO